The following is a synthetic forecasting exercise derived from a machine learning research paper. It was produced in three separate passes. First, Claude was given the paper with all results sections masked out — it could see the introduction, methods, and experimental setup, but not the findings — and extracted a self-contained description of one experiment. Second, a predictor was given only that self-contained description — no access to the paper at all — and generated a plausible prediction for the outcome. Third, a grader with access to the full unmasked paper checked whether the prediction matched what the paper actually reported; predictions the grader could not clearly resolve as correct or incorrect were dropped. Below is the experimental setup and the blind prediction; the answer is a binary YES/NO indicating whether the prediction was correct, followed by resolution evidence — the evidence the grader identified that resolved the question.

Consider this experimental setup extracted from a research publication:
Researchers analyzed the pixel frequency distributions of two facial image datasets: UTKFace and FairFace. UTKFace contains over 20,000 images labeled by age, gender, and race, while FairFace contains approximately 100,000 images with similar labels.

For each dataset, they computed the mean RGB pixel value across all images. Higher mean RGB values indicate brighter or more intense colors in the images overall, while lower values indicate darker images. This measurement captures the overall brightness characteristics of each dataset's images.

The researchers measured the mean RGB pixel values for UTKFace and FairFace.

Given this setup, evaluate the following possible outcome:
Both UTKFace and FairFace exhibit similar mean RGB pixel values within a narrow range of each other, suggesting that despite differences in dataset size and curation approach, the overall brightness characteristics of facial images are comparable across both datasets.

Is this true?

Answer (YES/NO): NO